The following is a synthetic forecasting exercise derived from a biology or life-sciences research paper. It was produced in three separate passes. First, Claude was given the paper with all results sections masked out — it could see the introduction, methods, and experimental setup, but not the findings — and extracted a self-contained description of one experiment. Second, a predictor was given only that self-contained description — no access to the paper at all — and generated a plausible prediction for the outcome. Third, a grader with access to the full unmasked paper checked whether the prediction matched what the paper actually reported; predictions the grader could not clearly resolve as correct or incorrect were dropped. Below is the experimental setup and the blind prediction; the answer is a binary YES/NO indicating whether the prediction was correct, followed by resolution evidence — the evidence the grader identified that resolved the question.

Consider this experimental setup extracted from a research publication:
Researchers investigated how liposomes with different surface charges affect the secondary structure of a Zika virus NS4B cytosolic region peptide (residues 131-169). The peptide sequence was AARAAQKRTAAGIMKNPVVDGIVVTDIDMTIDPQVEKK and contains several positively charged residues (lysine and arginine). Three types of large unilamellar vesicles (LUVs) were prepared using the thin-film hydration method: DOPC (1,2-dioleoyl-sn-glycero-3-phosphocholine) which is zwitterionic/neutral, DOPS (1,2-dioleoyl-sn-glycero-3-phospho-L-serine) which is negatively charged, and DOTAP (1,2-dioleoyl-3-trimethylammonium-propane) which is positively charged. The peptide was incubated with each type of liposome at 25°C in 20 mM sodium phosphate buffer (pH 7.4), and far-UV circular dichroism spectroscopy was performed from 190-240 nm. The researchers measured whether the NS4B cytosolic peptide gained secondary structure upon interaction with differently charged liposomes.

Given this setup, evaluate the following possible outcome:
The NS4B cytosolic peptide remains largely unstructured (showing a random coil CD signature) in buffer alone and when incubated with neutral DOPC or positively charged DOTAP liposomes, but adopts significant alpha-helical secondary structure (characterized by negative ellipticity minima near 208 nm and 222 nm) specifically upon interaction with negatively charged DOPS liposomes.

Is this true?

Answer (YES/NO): NO